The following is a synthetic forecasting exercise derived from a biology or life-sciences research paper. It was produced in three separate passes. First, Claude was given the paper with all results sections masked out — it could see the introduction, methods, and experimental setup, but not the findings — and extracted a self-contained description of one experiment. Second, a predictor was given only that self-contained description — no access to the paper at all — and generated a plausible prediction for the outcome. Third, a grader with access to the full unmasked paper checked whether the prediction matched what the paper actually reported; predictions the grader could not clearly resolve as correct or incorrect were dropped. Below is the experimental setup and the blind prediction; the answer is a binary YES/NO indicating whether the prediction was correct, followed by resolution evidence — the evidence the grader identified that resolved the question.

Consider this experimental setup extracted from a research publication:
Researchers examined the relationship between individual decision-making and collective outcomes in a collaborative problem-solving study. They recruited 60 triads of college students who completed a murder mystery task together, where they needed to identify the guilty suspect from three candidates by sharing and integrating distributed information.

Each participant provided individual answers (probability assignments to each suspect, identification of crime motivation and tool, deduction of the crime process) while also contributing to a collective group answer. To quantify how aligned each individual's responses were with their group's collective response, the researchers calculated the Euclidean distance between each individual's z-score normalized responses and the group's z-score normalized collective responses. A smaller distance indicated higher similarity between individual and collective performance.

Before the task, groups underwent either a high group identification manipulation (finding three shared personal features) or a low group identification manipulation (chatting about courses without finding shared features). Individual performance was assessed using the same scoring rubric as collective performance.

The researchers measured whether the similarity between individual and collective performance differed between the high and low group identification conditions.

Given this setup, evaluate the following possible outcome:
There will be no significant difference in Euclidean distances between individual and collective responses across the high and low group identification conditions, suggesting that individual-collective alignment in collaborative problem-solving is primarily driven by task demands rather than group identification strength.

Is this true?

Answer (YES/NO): NO